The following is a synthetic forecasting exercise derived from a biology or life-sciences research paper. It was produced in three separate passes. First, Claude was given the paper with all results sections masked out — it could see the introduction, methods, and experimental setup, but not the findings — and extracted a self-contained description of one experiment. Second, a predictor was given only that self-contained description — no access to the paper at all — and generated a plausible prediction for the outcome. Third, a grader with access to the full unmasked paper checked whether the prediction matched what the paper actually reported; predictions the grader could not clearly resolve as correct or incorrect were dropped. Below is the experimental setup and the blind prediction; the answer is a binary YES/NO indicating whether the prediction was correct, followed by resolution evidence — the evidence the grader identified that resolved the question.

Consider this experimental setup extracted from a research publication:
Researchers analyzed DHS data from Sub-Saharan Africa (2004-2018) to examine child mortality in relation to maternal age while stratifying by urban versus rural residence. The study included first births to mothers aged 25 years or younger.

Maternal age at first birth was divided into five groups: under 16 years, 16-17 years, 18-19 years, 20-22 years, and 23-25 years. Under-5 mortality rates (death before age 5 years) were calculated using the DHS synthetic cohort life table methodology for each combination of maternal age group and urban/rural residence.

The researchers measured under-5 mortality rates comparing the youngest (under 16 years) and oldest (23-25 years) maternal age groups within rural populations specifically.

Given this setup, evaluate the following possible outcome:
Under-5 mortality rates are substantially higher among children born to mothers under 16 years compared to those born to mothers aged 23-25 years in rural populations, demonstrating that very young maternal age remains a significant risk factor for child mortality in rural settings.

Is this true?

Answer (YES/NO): YES